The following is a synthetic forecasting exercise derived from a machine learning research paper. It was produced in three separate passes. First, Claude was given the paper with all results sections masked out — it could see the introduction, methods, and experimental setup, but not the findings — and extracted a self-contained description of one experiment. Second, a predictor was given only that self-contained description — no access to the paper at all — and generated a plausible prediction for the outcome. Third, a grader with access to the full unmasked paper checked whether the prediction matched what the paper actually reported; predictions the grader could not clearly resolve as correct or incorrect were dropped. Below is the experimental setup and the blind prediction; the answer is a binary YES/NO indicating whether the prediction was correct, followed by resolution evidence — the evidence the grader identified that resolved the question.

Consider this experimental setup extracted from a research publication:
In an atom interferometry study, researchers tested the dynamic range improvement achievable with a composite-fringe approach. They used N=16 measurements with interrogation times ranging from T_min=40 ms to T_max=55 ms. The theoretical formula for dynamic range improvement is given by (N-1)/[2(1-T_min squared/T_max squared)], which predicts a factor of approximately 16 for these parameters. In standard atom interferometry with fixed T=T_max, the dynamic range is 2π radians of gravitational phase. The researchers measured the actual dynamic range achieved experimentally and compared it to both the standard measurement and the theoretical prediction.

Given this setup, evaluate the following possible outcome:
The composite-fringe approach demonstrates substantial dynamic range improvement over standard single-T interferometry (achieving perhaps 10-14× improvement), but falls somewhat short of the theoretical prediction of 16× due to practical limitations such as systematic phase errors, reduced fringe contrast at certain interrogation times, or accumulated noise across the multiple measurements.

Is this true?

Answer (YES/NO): NO